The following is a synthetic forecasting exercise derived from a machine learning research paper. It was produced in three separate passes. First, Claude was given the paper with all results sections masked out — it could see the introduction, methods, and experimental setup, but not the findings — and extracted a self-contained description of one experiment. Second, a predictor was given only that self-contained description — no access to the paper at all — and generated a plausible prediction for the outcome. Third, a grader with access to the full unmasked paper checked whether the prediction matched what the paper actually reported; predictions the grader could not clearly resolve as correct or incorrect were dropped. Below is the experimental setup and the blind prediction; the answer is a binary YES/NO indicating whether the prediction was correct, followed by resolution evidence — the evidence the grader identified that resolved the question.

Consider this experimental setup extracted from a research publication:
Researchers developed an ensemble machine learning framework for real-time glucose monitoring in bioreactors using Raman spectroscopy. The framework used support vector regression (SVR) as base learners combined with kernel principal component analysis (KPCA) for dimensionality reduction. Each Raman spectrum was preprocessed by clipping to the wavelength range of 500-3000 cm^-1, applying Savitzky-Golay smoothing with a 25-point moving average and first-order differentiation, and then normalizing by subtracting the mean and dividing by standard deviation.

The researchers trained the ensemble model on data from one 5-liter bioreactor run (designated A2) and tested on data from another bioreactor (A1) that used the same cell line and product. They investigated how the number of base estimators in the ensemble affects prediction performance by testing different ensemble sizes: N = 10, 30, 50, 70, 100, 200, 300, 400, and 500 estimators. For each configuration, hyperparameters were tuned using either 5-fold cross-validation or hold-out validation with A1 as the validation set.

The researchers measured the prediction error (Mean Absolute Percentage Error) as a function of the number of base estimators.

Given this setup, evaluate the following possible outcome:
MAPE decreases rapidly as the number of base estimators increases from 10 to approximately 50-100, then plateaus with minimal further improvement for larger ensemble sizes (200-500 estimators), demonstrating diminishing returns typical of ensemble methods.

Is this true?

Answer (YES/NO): YES